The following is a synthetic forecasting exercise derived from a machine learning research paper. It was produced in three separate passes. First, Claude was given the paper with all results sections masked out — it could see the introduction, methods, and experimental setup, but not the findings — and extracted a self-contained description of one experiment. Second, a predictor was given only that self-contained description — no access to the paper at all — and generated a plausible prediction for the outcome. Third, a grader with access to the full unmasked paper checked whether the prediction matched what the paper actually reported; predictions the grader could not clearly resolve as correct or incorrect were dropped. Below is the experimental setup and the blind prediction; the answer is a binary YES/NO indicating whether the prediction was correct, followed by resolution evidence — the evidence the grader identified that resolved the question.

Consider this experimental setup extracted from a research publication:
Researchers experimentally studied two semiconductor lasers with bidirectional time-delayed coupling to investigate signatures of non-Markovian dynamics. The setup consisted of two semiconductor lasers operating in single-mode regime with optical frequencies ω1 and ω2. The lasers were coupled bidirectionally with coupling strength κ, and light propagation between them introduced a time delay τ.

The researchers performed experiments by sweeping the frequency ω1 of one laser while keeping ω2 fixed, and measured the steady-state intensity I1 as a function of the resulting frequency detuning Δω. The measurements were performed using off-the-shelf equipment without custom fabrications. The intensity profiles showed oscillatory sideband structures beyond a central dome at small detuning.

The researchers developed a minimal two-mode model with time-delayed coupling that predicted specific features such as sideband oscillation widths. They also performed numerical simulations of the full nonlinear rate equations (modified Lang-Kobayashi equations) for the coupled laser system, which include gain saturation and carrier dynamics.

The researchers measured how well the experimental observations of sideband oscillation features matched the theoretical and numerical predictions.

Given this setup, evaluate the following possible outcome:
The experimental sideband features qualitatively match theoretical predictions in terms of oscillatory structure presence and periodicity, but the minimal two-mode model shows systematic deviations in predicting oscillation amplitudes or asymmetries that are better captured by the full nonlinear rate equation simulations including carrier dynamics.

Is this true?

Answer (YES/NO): NO